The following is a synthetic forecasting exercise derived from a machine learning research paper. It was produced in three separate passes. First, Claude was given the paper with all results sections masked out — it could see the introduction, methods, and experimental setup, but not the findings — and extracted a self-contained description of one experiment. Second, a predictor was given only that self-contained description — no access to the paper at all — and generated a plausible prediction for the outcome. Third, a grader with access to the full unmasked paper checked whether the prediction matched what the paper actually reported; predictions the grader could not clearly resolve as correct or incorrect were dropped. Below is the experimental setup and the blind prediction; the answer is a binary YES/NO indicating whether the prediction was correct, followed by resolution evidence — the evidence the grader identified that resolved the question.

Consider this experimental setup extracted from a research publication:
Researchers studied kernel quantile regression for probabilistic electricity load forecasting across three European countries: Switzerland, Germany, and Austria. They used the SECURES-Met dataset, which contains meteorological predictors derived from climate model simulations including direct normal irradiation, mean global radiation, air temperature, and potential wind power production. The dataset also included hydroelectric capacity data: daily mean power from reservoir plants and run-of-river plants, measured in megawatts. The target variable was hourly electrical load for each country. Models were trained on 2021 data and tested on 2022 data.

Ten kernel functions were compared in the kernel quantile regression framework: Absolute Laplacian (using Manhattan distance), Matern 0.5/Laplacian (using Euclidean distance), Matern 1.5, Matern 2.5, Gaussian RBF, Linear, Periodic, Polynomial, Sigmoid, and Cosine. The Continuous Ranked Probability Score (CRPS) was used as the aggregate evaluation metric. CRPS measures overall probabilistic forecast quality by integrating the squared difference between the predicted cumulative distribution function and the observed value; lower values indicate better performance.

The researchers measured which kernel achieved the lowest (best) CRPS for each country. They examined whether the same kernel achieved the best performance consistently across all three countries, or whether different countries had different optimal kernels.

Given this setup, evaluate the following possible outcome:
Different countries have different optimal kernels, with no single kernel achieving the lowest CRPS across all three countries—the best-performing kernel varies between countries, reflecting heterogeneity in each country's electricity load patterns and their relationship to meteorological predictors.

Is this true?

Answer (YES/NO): NO